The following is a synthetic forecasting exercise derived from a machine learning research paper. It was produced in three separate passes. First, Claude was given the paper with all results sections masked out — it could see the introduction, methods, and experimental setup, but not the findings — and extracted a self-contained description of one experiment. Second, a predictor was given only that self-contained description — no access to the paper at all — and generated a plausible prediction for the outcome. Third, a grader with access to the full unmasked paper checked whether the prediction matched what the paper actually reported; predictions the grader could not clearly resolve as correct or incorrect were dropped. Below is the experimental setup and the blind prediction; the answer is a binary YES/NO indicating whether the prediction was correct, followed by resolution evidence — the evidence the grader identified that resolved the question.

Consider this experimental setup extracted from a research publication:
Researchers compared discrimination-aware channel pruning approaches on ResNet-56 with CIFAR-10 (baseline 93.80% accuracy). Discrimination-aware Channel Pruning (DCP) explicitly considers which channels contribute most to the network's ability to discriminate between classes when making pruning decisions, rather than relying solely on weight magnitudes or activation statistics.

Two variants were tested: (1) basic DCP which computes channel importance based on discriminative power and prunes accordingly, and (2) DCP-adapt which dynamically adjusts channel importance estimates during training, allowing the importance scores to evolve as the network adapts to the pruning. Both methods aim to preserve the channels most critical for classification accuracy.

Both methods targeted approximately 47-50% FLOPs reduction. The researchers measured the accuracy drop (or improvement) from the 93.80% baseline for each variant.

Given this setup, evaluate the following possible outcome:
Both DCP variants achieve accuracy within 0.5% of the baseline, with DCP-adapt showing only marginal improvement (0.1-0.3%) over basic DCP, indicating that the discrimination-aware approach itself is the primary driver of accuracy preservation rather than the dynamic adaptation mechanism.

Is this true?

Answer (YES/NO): NO